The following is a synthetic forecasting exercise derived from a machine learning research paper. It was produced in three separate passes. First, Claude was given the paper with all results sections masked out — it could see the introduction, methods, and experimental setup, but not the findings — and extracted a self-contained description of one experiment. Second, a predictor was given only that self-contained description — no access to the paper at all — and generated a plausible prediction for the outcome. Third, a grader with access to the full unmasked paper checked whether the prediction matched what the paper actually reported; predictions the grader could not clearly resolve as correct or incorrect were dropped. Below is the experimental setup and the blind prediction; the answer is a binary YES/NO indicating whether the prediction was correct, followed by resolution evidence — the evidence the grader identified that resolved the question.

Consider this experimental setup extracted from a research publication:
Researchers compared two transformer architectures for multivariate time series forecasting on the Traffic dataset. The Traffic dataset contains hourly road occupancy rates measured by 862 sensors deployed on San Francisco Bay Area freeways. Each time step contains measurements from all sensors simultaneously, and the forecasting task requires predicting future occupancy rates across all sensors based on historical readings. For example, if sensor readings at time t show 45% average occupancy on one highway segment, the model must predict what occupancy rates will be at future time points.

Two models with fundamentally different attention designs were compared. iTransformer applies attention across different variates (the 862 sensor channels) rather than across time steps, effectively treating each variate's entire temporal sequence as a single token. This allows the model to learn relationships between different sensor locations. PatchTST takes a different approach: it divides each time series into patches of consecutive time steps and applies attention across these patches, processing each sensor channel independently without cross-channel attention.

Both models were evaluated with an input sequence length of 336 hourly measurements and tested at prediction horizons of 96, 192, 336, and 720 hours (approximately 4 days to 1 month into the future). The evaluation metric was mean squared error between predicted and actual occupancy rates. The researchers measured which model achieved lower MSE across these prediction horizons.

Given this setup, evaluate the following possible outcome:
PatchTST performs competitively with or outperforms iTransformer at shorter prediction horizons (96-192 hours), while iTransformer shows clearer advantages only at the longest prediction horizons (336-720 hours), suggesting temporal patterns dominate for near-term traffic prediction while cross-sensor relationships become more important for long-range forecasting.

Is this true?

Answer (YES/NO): NO